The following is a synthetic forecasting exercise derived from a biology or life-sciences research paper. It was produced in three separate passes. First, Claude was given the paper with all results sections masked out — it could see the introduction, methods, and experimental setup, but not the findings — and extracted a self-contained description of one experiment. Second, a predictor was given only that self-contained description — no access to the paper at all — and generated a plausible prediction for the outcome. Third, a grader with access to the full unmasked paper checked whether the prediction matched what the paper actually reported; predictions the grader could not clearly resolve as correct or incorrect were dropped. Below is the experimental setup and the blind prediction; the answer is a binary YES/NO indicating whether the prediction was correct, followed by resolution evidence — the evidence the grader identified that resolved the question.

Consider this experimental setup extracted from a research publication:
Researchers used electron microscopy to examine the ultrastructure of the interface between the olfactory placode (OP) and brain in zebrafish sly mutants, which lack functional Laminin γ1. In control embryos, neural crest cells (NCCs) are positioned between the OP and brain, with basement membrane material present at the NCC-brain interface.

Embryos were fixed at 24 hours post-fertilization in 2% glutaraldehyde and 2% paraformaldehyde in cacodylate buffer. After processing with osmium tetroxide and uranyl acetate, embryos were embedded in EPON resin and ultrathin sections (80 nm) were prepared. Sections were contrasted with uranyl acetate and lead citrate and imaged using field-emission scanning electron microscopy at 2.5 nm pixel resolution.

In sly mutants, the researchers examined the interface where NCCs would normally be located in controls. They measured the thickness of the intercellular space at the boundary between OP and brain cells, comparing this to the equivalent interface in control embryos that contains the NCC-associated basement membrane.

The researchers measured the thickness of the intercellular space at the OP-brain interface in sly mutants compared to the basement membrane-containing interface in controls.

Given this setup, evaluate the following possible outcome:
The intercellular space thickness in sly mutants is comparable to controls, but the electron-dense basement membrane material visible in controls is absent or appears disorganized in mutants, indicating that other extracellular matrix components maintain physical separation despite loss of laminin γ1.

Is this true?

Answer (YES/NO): NO